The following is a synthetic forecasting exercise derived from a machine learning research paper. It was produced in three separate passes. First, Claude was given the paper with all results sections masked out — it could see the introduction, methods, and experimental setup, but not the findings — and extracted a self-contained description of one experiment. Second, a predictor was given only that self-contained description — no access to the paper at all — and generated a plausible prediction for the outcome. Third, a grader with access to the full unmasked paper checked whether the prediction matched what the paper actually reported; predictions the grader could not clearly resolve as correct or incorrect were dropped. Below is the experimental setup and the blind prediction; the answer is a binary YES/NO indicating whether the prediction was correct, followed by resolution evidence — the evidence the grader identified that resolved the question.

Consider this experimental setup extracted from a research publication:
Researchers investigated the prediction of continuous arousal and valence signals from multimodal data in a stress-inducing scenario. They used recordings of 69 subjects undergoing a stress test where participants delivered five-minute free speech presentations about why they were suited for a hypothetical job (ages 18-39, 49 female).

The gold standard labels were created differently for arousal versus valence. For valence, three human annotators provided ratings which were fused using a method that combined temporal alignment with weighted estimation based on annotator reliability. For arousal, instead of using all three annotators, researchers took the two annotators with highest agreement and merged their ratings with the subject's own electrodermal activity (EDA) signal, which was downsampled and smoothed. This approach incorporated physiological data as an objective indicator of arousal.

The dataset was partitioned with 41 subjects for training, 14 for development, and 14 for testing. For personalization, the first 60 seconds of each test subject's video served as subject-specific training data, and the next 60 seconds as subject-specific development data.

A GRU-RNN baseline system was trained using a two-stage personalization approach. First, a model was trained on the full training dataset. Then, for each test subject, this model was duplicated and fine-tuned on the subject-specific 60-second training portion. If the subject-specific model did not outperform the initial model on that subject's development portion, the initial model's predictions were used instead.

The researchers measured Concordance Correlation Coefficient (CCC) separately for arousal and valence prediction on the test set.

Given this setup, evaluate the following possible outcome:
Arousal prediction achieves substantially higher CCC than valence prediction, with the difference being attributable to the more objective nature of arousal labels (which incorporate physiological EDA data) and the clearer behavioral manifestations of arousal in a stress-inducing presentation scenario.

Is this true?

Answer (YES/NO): NO